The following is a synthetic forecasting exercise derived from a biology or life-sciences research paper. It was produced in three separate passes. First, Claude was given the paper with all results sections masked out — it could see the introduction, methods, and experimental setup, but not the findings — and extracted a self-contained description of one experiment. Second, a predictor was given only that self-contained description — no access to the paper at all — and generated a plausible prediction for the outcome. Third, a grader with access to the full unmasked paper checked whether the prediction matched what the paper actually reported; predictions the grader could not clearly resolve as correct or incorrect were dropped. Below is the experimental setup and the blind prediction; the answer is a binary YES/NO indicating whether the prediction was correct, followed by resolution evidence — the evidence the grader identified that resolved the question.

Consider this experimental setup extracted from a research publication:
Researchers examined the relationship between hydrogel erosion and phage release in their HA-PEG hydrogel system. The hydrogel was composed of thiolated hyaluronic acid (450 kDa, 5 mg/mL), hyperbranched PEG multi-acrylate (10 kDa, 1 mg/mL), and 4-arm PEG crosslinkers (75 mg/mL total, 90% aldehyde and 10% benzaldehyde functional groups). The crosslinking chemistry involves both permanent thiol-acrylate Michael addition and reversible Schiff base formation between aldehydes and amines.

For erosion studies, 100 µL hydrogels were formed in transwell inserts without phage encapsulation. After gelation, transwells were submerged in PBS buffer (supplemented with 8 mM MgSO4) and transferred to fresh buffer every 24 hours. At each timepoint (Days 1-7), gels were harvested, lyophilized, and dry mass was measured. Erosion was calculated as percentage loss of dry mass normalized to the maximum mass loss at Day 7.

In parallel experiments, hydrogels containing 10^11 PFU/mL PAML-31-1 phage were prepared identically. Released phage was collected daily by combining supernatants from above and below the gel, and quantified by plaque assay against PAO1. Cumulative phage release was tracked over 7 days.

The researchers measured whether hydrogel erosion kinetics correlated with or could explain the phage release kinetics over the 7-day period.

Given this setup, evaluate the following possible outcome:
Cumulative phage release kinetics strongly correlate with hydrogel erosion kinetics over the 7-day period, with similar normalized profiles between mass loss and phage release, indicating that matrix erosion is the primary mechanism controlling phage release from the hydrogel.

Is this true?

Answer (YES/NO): YES